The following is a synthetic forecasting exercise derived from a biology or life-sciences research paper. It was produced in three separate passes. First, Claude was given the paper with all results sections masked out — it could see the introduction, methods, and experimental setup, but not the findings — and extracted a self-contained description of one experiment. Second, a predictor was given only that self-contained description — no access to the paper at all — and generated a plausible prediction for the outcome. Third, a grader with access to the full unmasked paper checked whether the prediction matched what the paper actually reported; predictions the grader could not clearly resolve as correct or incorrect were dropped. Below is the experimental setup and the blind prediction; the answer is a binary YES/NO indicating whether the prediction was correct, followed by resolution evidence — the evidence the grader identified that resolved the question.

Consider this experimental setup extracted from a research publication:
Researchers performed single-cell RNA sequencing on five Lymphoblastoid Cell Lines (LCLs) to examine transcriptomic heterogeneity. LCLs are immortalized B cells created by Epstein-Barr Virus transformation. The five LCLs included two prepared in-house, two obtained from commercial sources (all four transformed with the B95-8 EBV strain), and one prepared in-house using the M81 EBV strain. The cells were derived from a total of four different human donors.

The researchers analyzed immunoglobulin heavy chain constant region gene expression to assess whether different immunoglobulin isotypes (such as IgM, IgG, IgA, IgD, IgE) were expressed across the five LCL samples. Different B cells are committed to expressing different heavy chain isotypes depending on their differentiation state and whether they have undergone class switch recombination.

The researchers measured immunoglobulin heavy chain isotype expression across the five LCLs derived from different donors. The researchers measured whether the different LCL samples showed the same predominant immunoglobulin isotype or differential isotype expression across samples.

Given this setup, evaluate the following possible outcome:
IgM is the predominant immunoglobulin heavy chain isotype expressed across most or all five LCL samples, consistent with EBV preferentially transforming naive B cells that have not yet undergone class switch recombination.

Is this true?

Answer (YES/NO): NO